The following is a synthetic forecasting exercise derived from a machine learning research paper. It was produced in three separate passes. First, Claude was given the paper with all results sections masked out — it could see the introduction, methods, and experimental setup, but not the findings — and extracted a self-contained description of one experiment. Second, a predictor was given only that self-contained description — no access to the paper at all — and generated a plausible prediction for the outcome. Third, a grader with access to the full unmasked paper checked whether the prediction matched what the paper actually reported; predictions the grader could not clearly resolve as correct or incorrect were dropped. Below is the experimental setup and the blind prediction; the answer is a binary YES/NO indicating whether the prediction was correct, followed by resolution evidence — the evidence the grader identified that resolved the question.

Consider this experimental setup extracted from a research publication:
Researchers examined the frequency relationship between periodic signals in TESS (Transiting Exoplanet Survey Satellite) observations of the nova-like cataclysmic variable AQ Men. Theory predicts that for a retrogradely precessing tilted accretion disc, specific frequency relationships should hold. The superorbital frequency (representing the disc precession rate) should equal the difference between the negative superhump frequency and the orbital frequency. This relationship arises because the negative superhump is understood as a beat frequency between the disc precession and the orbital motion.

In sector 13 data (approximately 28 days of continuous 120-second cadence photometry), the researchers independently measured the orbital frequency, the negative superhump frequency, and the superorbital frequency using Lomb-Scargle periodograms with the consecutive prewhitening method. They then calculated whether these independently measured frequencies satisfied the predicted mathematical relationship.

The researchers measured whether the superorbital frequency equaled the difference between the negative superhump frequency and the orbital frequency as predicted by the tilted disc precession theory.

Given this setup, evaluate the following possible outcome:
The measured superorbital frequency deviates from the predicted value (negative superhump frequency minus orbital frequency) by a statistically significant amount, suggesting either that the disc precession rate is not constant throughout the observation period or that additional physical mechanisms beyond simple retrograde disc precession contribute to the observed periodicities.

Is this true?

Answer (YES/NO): NO